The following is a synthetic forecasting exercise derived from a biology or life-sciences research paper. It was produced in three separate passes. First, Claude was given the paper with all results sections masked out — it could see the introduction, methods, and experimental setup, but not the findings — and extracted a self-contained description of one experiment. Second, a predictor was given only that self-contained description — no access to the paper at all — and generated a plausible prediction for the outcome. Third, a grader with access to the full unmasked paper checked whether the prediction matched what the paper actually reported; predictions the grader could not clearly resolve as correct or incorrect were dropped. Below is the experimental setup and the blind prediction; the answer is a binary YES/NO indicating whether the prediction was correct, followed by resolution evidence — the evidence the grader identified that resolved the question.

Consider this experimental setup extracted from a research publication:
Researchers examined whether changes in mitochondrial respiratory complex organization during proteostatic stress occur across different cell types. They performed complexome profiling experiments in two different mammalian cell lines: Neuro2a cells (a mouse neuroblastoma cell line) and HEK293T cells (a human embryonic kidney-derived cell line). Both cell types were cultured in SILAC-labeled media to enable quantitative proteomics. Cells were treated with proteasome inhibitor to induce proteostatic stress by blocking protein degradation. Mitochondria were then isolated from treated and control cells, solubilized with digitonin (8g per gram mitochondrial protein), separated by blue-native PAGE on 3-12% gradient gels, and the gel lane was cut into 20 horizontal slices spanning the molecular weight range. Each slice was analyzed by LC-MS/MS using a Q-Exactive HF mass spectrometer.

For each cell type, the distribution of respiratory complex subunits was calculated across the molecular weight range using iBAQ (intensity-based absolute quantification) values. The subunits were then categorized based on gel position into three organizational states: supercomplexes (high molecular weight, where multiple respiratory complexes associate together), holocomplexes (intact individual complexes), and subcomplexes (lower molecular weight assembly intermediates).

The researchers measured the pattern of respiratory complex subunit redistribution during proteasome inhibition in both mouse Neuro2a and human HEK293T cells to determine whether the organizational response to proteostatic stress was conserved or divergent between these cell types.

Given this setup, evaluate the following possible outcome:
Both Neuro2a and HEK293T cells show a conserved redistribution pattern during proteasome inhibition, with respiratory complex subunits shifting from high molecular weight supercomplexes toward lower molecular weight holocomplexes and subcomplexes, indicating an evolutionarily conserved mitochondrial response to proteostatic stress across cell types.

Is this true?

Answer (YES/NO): NO